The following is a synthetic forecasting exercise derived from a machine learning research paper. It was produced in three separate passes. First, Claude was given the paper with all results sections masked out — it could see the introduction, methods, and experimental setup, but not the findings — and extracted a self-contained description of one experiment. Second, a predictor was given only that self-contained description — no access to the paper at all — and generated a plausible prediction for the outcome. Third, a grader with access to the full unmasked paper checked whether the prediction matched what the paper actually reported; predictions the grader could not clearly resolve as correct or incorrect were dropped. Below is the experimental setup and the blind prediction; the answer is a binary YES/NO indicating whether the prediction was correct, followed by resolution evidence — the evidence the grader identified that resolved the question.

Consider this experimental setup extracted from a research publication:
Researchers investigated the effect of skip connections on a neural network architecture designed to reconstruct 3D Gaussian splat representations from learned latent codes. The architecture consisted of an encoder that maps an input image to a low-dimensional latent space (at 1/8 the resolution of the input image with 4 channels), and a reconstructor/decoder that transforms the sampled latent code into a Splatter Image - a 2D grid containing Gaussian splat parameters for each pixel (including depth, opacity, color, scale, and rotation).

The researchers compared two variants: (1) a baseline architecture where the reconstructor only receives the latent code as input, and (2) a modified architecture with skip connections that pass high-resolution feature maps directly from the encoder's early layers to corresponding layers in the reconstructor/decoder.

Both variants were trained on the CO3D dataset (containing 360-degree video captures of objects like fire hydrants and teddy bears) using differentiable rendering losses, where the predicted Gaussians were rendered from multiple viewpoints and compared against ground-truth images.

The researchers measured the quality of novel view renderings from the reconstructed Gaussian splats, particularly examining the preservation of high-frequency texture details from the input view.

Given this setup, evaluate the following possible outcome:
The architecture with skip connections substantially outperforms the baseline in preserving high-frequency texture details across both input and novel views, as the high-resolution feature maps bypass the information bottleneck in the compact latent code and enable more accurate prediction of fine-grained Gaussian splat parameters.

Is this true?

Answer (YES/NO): YES